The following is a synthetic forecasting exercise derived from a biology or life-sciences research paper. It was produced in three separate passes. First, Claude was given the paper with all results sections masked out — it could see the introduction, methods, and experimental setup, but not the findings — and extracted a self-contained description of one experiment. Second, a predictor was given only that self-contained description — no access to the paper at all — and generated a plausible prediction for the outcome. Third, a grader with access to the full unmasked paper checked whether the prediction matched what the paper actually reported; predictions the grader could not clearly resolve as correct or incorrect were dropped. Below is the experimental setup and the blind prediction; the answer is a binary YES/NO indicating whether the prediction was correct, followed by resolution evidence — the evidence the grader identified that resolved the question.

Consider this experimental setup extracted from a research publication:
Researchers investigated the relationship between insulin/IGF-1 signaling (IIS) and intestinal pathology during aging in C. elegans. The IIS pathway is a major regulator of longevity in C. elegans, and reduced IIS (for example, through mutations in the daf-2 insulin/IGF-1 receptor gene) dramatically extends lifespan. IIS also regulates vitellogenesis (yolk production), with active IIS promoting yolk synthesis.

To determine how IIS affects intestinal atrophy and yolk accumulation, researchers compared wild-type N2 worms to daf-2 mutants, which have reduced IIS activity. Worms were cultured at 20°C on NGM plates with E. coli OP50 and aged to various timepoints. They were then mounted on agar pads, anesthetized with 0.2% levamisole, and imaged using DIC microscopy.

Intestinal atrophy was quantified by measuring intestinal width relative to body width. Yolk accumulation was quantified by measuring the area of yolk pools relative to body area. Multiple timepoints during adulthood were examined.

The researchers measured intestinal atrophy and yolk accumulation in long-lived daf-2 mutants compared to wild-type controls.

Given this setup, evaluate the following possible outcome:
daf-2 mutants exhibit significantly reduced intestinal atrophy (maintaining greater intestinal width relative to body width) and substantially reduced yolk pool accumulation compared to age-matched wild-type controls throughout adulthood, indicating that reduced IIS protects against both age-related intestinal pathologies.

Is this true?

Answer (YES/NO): YES